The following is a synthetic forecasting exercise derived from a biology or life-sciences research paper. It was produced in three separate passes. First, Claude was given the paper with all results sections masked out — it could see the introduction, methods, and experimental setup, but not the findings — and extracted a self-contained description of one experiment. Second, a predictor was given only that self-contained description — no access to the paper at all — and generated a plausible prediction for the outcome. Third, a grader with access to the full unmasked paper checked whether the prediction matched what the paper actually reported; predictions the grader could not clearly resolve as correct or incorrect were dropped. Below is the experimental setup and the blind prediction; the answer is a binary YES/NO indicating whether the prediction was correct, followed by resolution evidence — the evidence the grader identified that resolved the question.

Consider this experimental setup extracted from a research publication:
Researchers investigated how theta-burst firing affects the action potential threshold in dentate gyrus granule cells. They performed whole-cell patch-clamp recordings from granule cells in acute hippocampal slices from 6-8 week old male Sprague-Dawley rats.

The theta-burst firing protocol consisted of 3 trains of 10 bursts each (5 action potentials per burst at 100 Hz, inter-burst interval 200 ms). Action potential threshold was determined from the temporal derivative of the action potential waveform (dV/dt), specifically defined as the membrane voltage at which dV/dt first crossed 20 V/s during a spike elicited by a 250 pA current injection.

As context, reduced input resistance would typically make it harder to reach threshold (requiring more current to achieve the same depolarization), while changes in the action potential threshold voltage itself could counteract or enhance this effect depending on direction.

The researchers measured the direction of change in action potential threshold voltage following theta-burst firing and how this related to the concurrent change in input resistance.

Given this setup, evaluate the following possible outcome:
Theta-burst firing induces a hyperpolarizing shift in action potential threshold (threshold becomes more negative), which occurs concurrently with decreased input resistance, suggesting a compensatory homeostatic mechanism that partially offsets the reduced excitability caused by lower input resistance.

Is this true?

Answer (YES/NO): YES